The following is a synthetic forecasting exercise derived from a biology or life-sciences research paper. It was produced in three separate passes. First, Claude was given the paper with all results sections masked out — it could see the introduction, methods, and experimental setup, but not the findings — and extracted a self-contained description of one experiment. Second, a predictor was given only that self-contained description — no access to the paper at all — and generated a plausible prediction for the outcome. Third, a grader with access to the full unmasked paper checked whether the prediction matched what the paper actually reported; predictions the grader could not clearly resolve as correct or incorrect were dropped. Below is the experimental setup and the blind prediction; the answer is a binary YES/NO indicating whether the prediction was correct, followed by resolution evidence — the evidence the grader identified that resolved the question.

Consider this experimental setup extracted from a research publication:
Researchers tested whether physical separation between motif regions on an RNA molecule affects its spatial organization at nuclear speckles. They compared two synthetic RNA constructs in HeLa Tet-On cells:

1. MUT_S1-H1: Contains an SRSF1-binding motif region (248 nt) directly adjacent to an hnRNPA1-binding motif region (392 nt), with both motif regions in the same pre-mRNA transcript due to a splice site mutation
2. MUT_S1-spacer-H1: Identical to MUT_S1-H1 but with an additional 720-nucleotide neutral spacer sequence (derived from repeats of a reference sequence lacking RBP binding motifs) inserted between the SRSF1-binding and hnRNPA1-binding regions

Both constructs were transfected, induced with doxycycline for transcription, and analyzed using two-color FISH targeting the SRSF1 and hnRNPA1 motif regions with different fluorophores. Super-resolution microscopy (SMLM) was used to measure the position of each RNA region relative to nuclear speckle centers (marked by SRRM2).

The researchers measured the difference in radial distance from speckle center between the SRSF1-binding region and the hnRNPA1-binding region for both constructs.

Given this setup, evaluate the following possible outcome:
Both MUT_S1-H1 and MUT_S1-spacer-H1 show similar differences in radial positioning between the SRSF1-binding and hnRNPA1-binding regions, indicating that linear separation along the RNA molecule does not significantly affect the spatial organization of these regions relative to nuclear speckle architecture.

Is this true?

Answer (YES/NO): NO